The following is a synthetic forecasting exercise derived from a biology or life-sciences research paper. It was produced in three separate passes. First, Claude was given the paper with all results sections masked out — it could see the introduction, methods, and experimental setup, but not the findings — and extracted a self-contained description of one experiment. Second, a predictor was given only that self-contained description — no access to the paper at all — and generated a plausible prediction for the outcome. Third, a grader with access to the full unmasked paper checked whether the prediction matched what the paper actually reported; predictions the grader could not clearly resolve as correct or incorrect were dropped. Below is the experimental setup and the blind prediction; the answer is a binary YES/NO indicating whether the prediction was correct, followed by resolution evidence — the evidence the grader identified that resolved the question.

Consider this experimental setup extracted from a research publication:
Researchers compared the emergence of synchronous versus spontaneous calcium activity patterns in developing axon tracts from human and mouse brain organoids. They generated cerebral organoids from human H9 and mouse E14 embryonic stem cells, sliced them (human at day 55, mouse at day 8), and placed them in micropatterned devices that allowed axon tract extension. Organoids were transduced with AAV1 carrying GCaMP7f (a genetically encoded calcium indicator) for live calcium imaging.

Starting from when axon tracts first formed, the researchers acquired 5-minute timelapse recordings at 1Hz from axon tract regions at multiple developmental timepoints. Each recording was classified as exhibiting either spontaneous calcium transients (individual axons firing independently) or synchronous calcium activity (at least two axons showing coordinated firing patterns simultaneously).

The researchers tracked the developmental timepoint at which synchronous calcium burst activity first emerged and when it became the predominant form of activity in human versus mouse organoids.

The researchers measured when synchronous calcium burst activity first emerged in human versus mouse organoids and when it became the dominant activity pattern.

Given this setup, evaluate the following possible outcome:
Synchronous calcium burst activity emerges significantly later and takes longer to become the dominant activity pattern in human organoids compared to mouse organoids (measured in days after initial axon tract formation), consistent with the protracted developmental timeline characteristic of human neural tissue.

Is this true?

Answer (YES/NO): YES